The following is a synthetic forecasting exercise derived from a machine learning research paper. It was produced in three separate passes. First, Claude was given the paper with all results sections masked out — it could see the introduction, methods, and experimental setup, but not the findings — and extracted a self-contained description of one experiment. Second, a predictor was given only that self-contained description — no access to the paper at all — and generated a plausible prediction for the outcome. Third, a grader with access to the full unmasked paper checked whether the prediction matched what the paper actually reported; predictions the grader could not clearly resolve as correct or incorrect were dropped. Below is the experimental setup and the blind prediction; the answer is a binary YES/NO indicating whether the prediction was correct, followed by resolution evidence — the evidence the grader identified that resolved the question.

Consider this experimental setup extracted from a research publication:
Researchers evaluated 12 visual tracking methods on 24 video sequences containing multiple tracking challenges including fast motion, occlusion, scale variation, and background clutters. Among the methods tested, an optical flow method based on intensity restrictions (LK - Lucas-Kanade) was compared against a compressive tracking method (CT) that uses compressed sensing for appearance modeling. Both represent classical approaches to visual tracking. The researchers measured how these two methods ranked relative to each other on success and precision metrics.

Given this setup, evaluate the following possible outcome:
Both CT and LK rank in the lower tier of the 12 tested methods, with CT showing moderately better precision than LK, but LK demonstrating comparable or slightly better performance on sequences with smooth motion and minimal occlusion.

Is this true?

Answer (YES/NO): NO